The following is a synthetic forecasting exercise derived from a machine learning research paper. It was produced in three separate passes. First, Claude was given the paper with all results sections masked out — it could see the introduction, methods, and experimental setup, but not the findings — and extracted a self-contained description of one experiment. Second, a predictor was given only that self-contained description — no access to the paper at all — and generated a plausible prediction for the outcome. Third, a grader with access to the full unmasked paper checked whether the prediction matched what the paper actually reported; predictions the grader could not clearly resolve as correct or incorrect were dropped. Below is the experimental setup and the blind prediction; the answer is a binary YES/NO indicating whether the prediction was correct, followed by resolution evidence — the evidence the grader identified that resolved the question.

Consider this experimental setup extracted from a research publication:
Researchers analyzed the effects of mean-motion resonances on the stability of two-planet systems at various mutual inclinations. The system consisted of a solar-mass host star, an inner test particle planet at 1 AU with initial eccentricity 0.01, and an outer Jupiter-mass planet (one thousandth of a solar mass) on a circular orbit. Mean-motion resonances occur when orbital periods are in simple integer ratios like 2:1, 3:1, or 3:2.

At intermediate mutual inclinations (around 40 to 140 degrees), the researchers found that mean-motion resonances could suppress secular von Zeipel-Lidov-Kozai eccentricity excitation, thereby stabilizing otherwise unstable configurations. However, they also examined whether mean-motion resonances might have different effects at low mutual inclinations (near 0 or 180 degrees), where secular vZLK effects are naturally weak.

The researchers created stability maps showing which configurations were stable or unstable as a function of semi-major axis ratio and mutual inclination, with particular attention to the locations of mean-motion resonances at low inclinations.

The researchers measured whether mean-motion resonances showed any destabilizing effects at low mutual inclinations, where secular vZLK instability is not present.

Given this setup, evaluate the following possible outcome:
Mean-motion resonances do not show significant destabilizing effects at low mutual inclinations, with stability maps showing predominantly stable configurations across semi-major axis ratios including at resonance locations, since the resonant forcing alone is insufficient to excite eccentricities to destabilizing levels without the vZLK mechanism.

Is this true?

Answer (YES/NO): NO